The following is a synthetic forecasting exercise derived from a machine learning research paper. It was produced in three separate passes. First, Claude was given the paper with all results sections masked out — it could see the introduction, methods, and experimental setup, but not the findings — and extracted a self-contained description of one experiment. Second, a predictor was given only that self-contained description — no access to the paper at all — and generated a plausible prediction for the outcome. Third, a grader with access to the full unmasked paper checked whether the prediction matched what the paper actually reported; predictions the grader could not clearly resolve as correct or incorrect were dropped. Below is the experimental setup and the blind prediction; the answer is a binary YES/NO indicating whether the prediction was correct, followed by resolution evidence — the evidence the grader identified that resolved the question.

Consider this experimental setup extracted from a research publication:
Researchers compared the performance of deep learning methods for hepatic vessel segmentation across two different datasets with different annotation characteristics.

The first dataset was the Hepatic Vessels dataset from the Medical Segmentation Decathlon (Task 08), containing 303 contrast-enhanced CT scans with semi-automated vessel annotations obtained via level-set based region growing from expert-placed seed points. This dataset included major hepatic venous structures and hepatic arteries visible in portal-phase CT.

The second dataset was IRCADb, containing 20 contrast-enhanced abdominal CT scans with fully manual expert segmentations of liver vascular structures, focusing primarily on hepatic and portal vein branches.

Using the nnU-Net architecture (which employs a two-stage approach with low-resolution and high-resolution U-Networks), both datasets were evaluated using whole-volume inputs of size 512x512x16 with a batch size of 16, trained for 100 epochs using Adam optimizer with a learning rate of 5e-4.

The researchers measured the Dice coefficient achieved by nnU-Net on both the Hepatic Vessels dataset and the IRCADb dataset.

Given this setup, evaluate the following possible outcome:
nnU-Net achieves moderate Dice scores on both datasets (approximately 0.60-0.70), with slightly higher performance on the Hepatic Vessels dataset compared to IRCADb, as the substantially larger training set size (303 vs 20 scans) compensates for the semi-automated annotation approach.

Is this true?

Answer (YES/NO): NO